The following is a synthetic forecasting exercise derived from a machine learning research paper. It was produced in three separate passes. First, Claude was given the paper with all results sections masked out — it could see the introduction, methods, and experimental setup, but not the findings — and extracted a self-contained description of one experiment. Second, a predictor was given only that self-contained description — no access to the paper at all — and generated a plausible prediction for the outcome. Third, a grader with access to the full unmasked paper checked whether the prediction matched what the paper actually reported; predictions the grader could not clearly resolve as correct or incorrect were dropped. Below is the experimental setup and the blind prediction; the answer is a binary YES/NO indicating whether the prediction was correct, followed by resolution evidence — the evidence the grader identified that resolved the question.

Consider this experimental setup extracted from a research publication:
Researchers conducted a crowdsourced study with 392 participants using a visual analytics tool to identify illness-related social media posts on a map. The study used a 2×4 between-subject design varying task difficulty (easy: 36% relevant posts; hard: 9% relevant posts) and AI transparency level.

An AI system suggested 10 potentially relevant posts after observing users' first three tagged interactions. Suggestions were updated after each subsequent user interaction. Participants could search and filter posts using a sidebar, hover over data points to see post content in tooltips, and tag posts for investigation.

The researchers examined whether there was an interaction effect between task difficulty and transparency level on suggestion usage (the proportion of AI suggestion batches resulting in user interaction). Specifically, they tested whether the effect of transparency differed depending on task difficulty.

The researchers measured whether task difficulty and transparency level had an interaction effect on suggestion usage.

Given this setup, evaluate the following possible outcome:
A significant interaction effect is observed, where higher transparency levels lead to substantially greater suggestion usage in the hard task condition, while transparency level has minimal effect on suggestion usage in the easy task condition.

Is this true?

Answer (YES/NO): NO